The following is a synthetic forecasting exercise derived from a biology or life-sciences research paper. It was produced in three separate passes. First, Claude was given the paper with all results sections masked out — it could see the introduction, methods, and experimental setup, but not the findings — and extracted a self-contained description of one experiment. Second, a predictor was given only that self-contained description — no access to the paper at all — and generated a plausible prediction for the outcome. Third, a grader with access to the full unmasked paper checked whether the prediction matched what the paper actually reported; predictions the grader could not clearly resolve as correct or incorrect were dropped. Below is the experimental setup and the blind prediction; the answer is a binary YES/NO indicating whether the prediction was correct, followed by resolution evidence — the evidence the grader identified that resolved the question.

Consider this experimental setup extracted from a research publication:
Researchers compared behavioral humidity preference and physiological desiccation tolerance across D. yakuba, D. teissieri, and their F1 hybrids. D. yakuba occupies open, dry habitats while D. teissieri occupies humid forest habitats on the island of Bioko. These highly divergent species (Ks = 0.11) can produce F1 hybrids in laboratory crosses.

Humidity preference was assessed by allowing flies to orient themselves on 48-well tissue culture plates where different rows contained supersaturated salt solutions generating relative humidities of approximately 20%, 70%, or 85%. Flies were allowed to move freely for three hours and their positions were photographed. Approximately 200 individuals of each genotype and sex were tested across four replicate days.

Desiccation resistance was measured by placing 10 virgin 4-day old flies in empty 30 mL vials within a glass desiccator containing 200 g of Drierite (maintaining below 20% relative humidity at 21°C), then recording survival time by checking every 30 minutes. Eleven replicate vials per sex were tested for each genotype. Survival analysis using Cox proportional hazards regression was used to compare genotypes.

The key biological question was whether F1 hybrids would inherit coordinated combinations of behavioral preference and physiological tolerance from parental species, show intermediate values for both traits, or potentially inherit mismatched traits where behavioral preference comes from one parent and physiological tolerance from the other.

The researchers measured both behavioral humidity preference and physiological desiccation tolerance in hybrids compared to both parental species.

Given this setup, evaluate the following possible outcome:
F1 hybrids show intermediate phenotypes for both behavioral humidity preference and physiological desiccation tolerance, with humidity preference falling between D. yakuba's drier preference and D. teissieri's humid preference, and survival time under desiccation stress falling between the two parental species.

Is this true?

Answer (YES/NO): NO